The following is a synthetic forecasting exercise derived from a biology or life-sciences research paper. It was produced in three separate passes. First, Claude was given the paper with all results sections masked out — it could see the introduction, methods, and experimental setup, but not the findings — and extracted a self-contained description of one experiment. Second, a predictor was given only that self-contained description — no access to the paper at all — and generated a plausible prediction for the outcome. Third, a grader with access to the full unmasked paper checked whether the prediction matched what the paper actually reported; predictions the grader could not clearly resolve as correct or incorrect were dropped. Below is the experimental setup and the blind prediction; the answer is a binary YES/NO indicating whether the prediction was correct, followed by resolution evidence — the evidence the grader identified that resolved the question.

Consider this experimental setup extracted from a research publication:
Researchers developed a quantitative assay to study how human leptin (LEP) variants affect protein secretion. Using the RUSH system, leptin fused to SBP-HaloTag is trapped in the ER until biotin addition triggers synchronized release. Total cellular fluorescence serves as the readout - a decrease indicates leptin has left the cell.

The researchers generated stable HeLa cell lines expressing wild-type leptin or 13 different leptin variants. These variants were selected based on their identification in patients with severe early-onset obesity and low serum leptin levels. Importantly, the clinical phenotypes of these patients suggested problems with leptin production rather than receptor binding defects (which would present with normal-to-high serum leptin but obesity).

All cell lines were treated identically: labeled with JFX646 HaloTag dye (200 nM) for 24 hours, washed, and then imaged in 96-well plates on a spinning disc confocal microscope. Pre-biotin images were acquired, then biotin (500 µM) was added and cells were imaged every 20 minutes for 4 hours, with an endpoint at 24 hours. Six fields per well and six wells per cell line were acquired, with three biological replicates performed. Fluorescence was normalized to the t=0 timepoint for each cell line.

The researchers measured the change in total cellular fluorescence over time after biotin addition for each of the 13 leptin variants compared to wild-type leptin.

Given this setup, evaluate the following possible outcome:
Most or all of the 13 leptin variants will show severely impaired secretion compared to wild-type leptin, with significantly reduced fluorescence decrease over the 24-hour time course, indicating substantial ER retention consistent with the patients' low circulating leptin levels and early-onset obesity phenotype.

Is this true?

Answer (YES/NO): NO